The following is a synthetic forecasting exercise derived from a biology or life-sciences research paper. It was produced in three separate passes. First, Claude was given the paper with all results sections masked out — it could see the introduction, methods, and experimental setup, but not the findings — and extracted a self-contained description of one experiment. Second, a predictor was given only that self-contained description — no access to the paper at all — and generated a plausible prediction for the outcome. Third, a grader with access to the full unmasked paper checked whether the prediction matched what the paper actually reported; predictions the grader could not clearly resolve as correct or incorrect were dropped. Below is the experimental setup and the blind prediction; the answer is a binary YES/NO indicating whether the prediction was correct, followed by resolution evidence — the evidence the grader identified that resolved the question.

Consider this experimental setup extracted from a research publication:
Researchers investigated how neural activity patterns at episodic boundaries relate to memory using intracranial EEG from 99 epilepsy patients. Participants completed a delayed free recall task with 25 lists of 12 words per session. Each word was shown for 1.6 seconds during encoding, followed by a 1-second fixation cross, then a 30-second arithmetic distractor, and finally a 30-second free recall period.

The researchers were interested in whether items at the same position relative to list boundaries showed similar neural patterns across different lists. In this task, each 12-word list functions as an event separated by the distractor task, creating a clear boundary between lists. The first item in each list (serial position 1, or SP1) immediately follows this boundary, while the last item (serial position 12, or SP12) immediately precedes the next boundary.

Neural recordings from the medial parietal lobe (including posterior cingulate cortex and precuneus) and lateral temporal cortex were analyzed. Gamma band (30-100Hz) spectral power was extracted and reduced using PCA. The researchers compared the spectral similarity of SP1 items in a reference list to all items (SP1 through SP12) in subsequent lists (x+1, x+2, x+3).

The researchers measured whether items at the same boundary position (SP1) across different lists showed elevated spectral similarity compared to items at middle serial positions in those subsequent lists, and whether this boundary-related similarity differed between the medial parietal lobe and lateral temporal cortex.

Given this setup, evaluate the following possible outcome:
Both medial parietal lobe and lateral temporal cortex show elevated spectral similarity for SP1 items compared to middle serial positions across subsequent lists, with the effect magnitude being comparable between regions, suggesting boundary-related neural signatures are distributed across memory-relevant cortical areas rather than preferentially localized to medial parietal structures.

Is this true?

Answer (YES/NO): NO